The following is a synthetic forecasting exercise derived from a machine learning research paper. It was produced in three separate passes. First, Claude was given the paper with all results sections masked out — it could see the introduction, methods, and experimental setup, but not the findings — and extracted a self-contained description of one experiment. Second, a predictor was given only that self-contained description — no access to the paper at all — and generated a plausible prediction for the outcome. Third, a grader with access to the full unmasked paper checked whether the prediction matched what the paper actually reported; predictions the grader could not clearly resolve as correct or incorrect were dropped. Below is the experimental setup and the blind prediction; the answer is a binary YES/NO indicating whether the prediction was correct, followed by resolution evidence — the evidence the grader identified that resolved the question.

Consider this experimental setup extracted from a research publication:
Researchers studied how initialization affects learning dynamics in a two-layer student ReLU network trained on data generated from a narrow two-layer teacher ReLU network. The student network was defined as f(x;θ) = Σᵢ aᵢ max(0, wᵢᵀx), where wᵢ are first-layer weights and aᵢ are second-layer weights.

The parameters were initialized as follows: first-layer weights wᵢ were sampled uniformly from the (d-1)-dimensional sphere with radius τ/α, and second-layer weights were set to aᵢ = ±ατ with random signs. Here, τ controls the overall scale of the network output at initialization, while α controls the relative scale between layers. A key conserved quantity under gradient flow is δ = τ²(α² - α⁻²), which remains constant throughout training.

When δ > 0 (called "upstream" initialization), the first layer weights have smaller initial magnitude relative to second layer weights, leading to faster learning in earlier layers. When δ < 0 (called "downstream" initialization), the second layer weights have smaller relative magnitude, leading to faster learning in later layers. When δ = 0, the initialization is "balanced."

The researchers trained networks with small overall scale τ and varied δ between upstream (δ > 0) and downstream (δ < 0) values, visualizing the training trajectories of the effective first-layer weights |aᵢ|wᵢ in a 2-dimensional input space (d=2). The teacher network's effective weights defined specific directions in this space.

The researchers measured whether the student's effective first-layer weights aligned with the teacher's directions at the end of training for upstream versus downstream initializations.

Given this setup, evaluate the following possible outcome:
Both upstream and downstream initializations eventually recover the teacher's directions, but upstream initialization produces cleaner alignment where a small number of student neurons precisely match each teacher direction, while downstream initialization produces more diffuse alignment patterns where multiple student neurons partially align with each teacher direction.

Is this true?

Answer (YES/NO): NO